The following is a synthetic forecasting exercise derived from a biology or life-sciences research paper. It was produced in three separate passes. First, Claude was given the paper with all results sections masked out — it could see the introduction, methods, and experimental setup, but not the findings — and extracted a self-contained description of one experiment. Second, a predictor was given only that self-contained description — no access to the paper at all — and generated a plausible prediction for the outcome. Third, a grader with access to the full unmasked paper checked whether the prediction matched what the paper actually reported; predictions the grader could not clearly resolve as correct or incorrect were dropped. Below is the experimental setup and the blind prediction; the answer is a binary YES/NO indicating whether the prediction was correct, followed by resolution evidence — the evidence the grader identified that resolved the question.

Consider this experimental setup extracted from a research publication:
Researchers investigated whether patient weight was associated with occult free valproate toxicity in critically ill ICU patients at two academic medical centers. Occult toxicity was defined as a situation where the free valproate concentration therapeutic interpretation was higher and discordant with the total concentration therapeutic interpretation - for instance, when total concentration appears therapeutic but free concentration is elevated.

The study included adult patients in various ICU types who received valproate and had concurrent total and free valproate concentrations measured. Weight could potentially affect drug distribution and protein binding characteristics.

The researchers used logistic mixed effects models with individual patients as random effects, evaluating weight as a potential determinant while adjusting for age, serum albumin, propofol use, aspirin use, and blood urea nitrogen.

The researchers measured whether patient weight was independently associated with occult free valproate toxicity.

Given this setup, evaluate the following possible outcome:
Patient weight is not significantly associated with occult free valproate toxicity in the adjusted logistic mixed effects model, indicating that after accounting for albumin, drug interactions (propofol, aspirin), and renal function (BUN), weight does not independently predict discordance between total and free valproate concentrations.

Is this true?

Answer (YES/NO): YES